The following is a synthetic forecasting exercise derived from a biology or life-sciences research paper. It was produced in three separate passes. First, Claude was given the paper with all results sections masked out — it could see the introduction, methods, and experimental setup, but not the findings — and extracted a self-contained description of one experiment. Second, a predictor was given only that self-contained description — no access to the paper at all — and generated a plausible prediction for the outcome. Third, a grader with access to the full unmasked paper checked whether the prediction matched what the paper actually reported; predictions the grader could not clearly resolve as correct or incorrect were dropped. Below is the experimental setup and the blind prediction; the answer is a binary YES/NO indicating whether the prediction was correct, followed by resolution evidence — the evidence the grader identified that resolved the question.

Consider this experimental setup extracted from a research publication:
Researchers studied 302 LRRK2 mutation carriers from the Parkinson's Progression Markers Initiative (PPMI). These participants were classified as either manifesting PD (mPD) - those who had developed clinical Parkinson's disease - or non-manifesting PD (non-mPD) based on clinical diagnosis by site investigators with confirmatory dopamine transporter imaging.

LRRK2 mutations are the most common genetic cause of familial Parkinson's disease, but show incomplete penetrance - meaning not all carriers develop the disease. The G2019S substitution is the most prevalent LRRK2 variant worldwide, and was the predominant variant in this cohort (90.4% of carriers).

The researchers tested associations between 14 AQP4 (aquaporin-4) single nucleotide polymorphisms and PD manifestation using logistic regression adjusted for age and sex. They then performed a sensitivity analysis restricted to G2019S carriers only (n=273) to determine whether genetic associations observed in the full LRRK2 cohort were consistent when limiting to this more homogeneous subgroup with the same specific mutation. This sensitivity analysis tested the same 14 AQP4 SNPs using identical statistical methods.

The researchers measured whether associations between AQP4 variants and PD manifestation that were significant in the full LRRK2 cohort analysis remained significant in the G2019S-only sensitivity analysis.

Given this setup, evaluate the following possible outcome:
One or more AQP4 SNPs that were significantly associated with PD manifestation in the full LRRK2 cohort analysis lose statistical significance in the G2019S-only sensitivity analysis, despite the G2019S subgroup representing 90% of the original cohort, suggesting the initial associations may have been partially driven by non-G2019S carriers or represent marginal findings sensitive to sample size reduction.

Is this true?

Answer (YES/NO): NO